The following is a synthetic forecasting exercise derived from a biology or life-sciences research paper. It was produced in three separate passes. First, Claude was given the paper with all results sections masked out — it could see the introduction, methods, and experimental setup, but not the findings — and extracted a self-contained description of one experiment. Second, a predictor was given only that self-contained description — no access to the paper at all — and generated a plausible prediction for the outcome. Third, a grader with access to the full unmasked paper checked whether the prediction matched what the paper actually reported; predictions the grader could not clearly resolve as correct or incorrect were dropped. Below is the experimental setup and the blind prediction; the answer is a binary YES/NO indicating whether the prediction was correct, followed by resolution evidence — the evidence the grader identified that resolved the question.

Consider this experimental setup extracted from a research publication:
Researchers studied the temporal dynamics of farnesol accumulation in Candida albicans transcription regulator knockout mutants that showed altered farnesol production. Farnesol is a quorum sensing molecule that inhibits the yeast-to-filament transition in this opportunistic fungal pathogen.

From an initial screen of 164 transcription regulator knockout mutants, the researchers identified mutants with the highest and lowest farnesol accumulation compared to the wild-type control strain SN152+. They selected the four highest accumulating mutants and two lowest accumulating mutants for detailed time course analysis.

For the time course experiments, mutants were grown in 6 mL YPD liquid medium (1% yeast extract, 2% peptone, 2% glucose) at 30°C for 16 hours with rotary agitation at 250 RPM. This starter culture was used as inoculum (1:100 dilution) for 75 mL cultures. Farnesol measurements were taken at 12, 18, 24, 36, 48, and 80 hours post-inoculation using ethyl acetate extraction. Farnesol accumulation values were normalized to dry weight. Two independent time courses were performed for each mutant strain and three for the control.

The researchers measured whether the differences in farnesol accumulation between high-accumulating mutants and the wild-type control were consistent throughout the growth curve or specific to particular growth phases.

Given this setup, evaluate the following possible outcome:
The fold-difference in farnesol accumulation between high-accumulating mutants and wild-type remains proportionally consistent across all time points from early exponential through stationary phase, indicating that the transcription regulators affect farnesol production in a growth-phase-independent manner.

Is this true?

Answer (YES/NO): NO